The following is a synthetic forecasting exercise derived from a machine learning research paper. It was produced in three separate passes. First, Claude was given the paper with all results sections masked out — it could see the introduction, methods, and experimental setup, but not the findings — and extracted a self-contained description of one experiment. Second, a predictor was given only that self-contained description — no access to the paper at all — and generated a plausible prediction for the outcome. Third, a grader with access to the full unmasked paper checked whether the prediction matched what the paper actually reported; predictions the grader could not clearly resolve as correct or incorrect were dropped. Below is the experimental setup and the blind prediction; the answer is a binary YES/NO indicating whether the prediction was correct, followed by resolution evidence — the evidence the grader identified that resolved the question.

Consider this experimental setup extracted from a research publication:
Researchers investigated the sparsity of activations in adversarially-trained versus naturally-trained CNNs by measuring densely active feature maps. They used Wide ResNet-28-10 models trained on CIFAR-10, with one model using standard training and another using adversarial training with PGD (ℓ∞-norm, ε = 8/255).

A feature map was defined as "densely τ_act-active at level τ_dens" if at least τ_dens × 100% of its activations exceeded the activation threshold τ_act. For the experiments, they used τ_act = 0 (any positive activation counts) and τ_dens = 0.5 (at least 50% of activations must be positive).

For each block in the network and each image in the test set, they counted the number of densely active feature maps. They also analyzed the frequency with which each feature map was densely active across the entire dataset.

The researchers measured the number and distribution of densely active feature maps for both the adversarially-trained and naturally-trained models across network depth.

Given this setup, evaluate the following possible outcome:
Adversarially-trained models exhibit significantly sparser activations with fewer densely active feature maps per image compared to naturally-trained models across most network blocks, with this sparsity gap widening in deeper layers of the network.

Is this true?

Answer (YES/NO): NO